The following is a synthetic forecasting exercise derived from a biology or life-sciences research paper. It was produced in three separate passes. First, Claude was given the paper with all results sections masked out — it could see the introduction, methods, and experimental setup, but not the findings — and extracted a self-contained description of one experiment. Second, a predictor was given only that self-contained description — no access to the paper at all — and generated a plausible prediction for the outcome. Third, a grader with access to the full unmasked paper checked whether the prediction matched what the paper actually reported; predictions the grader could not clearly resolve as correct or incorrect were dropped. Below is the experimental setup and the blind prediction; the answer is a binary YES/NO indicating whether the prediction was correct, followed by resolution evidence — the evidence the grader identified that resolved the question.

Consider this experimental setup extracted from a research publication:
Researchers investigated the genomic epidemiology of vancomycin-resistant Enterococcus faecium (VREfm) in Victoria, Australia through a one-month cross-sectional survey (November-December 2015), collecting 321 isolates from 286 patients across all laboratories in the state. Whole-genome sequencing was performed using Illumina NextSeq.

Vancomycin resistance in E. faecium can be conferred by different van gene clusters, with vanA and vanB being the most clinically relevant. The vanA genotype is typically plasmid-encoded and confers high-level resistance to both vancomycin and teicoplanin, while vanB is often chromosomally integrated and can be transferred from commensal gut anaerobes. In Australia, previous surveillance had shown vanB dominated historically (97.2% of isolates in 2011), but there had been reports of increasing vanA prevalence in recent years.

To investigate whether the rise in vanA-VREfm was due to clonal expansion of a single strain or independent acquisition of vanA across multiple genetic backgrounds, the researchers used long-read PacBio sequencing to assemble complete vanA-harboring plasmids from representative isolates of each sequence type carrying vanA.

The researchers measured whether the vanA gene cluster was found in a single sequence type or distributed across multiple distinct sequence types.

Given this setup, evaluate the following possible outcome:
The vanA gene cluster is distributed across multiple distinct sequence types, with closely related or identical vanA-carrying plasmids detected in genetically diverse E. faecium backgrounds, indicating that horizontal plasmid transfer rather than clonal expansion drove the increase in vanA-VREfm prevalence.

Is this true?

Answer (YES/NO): NO